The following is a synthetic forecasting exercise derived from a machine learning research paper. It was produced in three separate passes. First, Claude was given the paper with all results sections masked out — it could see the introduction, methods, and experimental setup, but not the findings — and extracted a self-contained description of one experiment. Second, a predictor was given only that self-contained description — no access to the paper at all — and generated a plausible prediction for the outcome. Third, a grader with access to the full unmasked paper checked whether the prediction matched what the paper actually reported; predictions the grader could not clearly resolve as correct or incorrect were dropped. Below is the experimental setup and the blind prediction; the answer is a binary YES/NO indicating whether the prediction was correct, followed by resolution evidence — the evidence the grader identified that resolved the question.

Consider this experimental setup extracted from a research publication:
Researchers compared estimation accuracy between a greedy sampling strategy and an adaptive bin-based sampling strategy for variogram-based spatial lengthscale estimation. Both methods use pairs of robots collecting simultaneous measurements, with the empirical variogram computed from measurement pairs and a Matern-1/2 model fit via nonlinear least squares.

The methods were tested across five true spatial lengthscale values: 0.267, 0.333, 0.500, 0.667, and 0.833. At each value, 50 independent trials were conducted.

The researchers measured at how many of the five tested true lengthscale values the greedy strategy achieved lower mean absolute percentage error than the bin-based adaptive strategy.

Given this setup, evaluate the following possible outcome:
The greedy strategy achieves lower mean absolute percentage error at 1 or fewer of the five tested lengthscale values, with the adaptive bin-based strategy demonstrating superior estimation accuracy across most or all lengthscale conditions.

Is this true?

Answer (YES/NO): YES